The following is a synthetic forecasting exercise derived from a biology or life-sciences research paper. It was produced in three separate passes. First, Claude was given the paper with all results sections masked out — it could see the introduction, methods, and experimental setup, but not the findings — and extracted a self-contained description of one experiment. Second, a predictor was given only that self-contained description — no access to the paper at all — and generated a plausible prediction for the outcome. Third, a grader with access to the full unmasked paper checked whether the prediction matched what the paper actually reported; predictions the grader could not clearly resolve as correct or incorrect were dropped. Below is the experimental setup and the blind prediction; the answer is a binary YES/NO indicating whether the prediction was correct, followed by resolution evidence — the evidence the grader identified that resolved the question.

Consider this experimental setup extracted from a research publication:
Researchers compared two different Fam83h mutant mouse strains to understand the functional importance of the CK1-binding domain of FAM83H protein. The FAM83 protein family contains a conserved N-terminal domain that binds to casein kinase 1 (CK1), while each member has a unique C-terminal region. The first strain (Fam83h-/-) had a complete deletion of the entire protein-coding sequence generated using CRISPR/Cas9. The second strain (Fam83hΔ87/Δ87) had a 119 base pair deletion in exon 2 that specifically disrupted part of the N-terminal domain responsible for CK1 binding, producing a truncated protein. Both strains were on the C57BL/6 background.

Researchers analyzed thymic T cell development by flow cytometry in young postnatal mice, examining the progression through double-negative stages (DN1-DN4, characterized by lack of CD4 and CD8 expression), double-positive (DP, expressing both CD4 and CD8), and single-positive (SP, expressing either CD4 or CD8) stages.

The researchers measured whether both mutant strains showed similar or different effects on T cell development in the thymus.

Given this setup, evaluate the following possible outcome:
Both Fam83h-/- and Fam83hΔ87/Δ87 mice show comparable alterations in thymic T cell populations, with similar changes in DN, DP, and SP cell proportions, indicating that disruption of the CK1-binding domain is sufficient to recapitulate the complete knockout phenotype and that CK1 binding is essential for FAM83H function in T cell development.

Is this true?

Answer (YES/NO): YES